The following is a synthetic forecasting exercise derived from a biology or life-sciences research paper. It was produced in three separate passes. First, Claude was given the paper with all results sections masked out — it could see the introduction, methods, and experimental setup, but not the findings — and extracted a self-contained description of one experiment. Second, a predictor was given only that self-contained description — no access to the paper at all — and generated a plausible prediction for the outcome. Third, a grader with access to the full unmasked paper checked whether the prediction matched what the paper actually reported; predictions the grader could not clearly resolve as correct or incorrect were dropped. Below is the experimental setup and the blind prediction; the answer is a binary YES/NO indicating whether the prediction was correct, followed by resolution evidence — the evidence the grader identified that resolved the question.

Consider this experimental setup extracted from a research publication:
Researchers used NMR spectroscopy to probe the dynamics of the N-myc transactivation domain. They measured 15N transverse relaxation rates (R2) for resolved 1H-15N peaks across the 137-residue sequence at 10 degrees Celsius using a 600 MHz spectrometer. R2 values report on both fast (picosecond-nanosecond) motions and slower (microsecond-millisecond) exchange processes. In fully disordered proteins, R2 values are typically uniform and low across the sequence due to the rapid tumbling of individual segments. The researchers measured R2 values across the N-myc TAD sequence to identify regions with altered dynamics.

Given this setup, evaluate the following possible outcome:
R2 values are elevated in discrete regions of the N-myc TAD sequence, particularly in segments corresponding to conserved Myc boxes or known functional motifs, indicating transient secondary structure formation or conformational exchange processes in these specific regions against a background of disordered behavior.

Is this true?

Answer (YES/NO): YES